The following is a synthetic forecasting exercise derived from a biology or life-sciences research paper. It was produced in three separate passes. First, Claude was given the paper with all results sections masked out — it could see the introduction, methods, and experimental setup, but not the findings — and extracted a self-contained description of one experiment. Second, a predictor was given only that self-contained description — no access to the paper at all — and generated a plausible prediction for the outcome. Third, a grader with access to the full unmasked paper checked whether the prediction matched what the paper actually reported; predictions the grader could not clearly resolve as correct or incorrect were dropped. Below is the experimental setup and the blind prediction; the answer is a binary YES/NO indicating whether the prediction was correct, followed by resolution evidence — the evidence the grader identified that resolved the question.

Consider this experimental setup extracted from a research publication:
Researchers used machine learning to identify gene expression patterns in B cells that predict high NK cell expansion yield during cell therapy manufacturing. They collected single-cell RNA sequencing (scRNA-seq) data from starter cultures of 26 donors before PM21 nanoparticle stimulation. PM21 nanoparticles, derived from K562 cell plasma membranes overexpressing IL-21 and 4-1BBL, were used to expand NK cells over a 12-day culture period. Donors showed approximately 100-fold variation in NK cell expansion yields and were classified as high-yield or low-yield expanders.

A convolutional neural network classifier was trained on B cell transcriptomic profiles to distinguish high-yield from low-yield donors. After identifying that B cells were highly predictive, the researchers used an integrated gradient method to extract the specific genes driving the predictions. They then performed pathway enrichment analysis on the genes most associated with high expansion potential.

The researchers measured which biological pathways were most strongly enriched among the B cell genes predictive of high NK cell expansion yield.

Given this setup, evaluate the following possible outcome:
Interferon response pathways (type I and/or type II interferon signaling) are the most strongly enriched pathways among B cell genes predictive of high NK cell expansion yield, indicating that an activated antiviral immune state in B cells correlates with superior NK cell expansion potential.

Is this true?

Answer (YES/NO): NO